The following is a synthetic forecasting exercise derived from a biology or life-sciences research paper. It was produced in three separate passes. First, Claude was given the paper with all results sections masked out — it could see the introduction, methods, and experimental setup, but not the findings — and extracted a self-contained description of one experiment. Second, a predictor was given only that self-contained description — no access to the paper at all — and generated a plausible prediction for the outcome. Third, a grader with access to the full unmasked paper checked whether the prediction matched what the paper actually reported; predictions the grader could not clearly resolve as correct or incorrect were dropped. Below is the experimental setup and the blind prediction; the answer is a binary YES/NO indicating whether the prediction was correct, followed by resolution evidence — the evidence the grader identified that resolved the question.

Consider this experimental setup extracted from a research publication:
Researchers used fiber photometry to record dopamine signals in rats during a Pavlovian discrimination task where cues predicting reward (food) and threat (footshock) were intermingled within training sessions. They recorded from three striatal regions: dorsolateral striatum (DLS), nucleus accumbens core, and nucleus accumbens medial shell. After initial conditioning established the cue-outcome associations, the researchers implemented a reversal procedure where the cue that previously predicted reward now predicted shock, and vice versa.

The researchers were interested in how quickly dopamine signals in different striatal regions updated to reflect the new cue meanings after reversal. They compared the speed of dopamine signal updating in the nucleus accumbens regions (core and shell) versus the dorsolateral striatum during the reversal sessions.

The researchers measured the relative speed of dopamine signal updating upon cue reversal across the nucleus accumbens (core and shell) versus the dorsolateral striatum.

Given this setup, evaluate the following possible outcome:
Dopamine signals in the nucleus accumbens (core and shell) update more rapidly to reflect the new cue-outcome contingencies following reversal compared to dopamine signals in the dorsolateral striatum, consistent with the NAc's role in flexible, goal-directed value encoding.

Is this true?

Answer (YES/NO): YES